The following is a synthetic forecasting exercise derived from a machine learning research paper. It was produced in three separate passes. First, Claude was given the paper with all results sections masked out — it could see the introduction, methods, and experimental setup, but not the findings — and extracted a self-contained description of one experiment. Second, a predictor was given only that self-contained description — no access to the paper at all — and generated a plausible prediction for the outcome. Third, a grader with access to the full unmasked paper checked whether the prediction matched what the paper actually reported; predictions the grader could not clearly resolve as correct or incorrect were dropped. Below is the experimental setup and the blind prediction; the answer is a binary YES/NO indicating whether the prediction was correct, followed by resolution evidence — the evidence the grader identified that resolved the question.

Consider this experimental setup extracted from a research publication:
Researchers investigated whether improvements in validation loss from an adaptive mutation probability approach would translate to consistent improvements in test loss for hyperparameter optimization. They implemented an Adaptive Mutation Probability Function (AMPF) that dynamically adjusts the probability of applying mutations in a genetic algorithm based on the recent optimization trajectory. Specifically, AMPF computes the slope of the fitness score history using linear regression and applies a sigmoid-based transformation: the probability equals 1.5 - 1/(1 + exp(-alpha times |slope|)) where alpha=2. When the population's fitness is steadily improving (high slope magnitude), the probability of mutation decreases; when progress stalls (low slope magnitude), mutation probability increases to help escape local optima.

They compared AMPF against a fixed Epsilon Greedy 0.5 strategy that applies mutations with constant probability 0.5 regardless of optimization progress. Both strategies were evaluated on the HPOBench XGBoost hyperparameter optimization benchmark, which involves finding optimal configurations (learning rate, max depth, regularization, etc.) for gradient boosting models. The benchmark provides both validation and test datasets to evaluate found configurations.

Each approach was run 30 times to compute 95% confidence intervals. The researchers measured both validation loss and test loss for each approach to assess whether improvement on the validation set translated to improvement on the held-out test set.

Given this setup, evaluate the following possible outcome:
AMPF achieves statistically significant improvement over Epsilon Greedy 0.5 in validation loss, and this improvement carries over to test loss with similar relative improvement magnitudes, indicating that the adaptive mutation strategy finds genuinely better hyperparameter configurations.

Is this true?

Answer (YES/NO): NO